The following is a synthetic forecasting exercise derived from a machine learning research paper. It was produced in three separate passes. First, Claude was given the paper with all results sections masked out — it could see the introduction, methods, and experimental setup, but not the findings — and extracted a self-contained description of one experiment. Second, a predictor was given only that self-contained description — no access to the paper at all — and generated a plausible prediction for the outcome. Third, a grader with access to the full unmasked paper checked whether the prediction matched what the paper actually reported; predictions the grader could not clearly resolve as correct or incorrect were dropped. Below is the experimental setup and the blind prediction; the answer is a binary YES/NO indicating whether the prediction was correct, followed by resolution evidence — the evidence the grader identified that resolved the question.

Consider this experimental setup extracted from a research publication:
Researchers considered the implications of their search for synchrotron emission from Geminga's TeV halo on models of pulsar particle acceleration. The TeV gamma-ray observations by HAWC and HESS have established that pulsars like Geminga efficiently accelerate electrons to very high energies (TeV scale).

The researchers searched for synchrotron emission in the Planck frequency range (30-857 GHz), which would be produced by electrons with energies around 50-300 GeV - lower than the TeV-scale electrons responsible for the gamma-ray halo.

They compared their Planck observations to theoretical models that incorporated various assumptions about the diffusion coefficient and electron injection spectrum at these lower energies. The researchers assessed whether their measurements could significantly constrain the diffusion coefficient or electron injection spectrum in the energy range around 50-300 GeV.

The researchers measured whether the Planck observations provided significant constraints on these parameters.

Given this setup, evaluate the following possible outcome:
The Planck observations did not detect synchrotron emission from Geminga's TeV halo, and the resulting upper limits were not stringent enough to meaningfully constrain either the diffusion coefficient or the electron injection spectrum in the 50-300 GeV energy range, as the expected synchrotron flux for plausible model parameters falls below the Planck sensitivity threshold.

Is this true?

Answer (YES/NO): YES